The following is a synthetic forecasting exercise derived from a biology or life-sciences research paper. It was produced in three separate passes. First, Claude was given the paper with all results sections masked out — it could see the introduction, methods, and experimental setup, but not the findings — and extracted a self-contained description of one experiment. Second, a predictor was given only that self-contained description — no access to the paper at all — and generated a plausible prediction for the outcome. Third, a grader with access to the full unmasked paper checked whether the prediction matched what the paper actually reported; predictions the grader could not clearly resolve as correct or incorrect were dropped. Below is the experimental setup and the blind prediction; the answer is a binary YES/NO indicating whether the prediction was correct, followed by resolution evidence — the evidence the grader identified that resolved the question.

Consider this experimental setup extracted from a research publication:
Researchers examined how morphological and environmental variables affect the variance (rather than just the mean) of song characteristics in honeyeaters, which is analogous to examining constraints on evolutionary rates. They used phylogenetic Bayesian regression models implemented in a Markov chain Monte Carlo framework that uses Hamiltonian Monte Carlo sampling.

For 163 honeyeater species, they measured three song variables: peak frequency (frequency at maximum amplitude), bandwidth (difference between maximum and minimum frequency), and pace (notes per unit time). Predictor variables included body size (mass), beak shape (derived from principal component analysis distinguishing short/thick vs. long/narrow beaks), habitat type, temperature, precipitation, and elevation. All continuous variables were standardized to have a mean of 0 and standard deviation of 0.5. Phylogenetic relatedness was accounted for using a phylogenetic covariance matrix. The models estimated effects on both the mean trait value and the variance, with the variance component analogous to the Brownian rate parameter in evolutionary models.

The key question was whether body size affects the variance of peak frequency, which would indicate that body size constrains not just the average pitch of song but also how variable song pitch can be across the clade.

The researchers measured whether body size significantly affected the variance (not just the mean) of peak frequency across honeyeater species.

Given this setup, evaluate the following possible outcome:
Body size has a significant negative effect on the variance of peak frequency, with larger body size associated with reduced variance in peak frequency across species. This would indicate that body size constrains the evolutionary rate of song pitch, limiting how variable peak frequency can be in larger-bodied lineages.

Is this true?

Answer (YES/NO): NO